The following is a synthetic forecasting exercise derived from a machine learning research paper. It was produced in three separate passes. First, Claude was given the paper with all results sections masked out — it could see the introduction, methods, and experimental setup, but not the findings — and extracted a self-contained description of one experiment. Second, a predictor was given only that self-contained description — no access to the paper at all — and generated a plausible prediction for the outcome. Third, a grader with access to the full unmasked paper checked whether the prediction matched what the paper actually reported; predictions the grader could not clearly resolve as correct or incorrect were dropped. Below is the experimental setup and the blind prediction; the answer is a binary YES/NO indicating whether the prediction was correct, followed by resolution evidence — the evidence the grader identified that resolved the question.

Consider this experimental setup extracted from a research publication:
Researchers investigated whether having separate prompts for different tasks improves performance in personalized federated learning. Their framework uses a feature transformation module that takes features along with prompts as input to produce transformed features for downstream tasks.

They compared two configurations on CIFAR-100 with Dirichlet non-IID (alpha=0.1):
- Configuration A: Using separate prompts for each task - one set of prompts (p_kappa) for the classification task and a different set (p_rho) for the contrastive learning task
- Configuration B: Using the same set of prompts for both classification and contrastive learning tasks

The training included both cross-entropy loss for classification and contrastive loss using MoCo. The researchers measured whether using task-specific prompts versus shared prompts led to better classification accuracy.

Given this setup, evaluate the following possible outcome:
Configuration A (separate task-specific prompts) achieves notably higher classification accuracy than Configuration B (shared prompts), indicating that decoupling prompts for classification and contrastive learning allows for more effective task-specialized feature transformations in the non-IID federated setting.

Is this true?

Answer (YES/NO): YES